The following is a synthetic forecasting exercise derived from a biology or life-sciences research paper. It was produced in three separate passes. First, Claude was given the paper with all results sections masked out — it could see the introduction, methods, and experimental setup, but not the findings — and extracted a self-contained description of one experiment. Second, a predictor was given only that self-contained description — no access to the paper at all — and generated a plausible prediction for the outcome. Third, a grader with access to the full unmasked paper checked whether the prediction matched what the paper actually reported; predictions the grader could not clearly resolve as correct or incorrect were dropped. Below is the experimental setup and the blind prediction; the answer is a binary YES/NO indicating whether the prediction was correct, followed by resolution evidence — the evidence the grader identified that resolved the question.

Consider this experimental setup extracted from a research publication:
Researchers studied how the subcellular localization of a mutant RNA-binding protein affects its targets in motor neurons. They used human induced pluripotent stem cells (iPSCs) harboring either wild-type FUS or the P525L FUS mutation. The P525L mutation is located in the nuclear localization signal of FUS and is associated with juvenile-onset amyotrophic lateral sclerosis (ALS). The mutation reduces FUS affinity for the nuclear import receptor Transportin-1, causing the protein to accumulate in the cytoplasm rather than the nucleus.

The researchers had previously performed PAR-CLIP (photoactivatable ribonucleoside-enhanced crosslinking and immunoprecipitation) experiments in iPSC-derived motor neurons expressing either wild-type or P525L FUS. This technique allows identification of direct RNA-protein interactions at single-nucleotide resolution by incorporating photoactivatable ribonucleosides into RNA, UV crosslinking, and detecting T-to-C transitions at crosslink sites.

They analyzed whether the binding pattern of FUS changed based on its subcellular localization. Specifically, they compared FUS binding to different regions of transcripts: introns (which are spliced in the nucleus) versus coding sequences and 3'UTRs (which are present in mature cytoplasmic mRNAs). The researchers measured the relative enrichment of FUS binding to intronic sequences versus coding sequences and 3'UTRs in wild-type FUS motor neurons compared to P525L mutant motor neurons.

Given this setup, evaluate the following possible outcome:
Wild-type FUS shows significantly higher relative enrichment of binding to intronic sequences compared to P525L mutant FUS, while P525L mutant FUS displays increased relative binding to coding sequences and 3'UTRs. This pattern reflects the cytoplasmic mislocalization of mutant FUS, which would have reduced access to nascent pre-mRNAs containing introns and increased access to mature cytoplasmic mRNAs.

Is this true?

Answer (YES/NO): YES